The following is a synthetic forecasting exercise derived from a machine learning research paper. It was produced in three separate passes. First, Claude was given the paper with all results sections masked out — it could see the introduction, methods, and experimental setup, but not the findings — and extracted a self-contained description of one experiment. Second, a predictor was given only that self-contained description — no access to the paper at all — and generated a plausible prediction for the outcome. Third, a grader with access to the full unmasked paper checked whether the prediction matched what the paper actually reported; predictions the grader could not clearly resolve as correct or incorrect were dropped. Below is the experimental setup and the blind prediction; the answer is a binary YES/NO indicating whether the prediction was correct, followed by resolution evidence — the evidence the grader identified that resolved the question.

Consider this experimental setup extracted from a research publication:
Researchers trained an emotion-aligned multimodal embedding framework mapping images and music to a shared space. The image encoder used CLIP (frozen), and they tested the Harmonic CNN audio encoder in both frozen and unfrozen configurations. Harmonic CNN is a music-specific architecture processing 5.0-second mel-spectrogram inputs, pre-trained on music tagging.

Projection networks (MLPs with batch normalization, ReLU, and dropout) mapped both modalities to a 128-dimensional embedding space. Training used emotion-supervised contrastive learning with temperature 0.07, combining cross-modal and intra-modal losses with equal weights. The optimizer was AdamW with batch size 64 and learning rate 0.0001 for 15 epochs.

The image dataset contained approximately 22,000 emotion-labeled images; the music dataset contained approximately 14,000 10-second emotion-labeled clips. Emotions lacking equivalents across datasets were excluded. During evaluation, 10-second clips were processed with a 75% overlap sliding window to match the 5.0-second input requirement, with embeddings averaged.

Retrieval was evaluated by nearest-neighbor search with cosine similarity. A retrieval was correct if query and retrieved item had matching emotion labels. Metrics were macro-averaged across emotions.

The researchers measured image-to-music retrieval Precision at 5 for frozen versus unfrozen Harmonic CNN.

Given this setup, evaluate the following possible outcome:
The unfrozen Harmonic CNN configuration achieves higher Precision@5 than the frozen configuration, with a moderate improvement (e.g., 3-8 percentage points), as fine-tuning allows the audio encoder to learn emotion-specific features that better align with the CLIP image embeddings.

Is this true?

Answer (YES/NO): NO